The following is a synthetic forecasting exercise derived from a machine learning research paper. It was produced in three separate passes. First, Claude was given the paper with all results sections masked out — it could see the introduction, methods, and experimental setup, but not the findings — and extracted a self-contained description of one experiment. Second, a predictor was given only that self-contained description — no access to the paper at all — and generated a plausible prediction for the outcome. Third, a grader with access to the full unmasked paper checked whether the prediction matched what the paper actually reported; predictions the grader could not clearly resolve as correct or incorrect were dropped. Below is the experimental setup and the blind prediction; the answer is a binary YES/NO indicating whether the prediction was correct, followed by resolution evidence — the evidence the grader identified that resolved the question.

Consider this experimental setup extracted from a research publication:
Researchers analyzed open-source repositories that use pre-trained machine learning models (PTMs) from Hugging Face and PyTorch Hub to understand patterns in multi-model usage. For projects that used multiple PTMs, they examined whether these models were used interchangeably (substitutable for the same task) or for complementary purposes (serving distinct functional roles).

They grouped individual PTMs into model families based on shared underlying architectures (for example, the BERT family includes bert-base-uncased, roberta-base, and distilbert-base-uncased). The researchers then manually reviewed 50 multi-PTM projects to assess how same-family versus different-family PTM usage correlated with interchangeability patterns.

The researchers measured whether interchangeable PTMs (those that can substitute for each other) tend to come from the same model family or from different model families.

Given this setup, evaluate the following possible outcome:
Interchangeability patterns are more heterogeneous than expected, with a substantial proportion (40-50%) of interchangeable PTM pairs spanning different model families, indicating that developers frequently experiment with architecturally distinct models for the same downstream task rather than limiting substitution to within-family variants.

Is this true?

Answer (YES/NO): NO